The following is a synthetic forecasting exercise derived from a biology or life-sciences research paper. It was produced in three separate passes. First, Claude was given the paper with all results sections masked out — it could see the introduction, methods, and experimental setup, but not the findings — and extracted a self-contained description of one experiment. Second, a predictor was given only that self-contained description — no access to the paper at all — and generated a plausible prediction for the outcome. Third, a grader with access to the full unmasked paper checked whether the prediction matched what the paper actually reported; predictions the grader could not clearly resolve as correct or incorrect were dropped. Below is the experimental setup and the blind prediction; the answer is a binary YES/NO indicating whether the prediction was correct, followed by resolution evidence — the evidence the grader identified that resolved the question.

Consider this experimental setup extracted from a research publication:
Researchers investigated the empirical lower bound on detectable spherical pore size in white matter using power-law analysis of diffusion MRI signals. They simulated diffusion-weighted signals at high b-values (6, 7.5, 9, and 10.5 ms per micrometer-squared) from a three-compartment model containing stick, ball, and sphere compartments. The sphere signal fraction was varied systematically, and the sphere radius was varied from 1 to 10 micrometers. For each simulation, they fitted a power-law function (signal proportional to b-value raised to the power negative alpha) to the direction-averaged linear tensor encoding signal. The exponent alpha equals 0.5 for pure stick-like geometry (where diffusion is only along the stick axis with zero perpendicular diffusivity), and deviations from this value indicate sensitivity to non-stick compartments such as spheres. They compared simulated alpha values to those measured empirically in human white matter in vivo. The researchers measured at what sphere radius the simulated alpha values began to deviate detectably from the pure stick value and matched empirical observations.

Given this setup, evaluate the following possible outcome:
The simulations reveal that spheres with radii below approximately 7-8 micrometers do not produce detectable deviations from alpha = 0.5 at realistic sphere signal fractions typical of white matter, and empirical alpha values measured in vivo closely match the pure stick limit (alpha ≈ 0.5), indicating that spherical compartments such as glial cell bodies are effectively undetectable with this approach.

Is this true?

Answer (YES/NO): NO